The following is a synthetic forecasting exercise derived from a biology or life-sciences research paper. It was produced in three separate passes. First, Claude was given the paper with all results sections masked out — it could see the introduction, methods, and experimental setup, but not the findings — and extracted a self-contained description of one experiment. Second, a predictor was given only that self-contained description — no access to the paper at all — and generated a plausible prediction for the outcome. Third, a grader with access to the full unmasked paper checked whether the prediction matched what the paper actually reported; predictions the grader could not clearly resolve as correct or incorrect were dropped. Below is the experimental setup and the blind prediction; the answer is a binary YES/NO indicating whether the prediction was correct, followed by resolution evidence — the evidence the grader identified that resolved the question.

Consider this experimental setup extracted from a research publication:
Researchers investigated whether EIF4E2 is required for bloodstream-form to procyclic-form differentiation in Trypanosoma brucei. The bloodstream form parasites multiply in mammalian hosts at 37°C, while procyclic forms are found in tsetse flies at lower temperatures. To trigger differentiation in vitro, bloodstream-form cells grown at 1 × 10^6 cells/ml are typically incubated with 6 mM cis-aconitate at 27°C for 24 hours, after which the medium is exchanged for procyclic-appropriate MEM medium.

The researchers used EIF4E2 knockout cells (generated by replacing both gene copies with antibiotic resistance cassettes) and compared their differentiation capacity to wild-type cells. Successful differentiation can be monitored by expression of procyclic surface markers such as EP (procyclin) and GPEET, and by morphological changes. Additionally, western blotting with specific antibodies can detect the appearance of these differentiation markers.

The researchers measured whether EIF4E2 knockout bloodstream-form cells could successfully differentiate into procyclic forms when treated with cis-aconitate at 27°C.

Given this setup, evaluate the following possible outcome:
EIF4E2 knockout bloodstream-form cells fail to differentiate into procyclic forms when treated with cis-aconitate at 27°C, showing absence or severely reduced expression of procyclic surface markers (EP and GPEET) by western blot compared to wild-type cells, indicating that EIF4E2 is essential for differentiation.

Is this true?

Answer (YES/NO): NO